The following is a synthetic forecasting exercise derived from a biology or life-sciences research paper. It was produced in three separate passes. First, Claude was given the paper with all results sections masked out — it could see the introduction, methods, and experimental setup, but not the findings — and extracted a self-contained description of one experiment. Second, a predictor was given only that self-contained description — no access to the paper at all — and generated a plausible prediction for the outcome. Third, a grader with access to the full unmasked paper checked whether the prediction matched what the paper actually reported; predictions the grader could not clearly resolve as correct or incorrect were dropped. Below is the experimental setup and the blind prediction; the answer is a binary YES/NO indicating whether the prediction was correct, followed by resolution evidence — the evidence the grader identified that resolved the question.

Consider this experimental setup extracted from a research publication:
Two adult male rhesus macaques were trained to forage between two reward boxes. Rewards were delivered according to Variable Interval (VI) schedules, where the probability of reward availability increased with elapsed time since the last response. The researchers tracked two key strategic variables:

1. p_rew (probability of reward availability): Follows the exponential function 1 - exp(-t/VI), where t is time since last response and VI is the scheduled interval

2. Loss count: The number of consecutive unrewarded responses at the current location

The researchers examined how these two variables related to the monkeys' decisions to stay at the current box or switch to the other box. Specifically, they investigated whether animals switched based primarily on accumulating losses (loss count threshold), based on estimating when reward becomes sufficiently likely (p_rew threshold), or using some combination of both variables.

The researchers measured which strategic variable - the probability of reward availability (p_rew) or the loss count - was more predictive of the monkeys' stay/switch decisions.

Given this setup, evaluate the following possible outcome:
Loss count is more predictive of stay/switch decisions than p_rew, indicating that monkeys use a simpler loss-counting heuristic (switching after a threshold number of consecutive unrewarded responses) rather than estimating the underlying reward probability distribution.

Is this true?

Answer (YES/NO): NO